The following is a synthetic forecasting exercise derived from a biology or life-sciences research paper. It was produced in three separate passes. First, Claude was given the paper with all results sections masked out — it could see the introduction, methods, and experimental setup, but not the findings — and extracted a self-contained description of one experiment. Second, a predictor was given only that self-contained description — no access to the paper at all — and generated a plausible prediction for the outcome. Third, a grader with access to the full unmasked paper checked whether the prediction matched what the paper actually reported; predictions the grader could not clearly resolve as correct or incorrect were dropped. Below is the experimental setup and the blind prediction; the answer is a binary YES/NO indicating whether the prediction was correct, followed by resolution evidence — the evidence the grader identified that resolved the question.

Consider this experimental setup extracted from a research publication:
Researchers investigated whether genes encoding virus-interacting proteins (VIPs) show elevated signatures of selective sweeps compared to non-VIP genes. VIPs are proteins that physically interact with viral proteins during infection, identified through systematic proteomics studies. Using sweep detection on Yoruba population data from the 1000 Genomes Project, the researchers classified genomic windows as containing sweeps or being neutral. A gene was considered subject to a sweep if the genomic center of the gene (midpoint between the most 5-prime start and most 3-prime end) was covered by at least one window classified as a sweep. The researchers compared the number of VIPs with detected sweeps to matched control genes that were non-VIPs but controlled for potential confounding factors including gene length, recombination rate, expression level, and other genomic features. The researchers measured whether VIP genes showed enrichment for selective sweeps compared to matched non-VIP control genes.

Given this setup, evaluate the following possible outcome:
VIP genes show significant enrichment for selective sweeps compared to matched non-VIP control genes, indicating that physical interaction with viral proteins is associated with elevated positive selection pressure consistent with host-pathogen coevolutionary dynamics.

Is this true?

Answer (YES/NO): YES